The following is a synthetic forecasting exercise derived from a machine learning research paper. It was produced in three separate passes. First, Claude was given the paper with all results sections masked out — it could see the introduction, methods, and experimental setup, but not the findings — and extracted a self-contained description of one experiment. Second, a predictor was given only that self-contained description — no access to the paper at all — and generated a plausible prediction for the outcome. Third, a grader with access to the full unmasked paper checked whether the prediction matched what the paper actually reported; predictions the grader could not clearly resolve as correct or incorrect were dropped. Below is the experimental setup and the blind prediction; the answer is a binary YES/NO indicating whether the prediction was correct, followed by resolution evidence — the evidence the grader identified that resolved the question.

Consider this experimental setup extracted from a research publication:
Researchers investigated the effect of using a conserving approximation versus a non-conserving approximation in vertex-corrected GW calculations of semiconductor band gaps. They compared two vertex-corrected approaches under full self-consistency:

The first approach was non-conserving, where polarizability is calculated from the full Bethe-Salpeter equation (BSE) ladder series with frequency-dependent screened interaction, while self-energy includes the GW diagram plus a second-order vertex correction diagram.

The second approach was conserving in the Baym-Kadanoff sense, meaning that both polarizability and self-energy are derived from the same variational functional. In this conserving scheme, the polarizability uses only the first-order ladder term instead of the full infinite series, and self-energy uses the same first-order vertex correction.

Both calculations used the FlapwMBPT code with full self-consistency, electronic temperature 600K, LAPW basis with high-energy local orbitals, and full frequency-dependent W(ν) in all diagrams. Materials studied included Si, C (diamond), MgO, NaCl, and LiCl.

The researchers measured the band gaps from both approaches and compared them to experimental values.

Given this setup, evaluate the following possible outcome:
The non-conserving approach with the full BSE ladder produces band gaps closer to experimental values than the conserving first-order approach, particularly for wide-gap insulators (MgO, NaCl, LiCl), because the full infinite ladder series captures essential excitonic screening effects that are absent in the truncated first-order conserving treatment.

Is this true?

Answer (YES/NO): YES